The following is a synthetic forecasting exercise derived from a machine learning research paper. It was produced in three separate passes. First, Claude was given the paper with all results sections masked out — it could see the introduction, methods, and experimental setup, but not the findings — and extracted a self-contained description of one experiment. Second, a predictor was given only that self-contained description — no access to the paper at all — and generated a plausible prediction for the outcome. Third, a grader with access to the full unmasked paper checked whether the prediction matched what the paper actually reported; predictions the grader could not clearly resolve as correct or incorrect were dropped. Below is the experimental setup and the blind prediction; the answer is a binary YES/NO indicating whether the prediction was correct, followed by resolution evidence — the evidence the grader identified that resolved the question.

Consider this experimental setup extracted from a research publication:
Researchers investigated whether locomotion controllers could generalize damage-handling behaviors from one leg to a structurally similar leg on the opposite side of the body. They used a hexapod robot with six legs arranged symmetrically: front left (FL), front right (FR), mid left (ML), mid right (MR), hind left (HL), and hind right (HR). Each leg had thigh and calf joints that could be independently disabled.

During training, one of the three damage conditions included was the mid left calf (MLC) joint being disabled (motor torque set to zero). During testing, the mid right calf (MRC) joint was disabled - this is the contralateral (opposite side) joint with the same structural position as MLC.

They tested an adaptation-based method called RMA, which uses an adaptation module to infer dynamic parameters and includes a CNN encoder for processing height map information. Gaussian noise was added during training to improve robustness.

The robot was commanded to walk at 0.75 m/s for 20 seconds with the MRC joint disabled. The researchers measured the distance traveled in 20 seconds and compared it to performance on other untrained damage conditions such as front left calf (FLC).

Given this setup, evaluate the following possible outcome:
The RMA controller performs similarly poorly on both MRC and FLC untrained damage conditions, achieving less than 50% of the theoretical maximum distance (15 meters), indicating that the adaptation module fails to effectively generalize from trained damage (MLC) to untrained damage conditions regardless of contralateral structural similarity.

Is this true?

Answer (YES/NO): NO